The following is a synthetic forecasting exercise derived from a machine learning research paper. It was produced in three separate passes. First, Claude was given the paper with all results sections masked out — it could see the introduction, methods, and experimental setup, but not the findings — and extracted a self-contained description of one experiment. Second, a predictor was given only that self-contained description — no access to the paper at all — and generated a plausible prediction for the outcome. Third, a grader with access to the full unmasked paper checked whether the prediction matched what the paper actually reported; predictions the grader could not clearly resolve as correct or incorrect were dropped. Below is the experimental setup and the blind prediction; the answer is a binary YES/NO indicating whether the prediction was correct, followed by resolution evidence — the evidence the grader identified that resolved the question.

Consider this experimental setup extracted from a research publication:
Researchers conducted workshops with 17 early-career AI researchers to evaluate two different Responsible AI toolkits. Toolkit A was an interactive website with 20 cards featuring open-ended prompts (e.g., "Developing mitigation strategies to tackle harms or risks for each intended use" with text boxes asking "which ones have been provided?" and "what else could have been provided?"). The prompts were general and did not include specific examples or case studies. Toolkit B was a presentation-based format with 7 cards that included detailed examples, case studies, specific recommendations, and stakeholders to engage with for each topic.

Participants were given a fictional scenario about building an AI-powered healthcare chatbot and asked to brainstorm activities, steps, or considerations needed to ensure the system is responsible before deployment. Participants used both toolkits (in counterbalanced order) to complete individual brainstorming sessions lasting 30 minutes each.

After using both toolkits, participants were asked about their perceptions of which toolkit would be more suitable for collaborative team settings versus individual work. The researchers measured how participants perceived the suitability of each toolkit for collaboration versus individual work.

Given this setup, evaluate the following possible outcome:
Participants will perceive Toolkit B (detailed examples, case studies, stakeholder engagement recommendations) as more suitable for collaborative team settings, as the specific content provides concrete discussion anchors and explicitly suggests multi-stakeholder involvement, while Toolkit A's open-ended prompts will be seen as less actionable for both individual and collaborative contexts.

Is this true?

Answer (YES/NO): NO